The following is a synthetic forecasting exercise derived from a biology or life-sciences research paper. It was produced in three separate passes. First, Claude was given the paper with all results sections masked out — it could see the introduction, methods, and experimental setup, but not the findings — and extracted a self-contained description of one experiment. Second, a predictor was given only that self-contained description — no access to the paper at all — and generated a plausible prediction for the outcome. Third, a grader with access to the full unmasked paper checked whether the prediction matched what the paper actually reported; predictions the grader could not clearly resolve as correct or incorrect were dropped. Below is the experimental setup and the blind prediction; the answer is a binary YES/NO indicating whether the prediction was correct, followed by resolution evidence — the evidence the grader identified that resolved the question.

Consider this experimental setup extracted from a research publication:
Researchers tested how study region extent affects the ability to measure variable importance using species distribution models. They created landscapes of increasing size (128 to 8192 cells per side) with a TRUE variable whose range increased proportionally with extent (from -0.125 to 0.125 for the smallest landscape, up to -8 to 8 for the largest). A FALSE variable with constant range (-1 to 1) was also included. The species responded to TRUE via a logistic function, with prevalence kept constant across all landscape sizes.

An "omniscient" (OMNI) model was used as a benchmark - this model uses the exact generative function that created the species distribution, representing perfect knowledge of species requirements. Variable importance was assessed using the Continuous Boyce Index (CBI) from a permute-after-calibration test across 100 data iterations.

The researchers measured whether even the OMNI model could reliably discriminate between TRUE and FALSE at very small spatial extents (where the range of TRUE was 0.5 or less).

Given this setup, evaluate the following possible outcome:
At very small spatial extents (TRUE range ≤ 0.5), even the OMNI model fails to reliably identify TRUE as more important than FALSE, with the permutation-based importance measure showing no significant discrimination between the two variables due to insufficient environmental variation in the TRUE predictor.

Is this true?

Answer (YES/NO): YES